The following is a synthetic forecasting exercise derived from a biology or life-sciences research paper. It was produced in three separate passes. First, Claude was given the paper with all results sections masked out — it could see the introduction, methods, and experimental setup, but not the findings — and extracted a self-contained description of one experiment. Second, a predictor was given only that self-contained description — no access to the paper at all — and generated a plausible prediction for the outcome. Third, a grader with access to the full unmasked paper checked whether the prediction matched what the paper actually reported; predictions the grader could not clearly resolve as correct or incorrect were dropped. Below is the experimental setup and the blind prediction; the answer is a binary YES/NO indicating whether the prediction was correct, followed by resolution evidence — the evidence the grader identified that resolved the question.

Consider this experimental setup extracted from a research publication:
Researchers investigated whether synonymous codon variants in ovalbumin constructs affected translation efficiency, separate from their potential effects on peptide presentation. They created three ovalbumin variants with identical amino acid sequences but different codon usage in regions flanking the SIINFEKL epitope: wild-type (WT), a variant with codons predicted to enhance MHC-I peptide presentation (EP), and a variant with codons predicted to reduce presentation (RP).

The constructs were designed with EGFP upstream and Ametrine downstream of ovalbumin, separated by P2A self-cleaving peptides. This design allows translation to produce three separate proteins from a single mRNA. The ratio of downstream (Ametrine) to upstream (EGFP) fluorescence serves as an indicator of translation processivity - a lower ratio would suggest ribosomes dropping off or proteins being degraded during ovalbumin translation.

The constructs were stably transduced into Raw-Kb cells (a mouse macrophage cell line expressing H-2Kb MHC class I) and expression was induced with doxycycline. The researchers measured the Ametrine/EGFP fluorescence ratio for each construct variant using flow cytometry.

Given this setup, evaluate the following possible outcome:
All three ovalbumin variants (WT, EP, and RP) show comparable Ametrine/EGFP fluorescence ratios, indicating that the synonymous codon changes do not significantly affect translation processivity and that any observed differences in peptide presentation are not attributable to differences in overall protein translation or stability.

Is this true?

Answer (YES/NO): NO